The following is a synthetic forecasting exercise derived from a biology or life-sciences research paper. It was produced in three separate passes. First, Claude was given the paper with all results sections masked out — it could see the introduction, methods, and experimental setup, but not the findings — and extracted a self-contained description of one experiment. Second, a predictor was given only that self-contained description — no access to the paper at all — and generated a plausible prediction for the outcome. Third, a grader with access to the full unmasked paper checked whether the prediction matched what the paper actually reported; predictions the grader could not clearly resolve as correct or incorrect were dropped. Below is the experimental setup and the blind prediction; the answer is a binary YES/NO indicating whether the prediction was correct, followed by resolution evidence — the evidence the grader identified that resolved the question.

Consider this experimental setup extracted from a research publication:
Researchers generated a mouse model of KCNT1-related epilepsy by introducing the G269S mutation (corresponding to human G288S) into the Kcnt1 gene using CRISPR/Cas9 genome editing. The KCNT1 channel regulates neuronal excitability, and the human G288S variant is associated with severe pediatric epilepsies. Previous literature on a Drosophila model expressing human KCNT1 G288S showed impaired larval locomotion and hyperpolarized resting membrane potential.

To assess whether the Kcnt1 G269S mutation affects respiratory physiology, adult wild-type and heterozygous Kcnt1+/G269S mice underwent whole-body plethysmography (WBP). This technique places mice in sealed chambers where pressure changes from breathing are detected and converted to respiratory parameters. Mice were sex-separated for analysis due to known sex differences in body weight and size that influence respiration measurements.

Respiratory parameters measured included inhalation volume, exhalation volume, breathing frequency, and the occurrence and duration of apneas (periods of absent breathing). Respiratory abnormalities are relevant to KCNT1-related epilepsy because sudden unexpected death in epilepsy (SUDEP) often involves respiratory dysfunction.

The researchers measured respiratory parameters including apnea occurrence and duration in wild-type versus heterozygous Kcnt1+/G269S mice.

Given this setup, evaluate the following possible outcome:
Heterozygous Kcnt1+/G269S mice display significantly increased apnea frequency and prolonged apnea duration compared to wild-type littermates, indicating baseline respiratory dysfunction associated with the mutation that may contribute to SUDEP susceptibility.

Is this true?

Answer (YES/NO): NO